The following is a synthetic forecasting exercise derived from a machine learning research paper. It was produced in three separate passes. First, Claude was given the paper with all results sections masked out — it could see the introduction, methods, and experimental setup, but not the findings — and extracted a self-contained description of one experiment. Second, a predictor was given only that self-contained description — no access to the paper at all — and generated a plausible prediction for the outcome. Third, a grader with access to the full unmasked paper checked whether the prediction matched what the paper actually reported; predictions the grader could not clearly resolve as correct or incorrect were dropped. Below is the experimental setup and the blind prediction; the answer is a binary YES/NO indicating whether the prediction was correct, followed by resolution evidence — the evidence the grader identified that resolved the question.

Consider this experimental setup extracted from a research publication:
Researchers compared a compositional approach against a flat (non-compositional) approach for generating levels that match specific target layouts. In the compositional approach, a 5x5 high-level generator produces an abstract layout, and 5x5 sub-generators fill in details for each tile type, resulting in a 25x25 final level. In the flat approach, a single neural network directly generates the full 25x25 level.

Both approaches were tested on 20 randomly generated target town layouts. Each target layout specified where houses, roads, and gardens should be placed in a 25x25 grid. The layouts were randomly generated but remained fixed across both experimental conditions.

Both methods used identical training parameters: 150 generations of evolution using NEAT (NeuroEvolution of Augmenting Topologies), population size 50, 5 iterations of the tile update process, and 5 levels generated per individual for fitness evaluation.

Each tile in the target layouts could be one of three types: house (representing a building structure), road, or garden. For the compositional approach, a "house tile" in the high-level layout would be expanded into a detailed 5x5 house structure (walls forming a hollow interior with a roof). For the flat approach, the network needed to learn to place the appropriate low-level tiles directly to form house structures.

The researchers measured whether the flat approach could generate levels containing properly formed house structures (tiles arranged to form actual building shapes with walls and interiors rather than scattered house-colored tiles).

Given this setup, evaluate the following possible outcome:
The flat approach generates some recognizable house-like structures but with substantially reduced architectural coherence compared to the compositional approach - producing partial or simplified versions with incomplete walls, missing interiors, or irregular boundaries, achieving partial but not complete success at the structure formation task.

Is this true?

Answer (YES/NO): NO